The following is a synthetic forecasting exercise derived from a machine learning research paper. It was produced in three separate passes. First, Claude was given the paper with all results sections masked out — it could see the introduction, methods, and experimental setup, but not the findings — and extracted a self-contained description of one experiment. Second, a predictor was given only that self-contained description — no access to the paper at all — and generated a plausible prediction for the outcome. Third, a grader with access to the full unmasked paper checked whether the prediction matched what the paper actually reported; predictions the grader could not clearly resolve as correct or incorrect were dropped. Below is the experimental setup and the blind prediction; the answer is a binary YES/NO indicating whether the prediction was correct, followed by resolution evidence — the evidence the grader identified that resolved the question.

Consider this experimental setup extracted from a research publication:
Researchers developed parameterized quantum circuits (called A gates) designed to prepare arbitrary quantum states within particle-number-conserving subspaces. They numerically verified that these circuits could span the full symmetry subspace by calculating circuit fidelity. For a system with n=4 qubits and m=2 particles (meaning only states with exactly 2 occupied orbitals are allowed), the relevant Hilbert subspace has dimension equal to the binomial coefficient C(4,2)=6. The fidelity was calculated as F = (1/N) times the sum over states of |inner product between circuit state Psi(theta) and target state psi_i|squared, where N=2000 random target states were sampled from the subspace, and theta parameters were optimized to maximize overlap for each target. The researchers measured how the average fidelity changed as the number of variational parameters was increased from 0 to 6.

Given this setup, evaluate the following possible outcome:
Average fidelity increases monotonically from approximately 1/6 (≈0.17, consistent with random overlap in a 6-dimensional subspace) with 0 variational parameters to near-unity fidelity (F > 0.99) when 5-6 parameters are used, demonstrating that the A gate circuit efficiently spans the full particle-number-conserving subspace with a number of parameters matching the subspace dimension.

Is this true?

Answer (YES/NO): YES